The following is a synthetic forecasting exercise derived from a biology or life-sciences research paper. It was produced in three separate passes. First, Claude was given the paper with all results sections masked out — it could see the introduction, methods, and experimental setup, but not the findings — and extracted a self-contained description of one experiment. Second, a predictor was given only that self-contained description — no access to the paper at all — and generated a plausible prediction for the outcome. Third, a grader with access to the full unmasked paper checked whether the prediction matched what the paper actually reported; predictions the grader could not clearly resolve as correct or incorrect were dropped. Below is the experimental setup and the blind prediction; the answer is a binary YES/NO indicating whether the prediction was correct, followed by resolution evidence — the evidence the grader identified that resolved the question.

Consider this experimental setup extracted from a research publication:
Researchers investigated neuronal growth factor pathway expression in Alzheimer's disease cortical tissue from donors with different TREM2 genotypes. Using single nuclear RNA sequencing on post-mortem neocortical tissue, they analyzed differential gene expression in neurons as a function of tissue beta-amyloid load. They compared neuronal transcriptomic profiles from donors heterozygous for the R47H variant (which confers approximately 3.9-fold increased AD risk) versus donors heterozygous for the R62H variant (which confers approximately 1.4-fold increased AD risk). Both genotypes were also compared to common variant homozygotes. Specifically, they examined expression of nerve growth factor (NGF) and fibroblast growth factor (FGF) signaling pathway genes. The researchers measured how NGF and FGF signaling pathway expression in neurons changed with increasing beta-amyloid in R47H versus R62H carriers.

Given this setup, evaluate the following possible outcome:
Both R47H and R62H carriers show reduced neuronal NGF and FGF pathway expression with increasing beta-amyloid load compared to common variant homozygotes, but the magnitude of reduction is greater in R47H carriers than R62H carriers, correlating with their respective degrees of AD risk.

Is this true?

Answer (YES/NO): NO